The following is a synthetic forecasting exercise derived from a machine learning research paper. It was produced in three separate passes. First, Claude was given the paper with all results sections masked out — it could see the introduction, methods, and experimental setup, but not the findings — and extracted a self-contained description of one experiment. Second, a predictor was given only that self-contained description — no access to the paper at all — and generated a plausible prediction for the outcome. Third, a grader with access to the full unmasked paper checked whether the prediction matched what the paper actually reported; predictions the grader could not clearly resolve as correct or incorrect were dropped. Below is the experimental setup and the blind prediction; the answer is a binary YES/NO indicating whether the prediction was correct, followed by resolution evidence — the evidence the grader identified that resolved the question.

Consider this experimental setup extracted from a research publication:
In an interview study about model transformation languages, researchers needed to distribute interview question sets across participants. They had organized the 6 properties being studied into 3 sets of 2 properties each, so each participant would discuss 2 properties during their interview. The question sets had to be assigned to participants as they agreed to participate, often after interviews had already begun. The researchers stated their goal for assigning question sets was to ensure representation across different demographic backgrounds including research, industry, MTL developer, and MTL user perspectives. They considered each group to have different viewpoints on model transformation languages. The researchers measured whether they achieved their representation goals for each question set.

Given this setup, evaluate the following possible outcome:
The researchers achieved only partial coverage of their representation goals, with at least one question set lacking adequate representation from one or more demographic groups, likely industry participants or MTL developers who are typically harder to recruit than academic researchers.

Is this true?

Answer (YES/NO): NO